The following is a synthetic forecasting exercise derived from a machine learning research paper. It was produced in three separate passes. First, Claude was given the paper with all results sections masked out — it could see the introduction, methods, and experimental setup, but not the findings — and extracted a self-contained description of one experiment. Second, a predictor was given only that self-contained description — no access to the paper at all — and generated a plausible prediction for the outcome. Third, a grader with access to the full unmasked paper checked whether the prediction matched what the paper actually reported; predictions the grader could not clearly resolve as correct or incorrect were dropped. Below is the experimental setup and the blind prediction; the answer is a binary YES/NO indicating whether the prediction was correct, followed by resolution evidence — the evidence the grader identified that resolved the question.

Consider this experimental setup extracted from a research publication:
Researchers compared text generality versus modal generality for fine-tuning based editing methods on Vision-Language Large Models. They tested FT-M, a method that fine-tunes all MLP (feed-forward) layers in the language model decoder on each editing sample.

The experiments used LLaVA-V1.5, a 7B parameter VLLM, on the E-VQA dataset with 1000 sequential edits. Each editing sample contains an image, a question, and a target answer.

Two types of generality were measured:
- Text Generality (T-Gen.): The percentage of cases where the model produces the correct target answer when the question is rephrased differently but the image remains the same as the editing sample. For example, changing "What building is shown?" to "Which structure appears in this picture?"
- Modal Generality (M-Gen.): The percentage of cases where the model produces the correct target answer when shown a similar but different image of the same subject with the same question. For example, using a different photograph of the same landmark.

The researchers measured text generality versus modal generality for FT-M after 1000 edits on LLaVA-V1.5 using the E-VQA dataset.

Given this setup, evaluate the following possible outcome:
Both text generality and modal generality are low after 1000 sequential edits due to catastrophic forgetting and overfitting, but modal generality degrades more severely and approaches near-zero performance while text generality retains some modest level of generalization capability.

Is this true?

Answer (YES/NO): NO